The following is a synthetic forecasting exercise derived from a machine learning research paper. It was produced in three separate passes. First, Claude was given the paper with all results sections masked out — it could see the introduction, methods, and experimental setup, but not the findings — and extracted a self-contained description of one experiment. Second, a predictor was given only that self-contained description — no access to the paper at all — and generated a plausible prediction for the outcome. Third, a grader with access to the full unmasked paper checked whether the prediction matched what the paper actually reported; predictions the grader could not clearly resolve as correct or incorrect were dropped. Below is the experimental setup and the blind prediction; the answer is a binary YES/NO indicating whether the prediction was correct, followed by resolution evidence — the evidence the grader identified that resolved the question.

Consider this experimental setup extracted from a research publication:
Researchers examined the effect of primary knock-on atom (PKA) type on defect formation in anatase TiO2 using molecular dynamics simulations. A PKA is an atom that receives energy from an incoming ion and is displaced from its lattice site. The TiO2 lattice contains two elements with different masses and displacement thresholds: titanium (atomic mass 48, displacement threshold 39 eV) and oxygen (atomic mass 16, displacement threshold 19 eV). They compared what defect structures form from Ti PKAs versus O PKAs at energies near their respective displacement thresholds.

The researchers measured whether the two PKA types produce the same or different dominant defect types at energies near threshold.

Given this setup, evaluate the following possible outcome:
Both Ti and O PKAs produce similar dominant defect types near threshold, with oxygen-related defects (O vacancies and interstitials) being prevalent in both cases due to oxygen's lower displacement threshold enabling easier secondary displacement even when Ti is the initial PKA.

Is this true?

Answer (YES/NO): NO